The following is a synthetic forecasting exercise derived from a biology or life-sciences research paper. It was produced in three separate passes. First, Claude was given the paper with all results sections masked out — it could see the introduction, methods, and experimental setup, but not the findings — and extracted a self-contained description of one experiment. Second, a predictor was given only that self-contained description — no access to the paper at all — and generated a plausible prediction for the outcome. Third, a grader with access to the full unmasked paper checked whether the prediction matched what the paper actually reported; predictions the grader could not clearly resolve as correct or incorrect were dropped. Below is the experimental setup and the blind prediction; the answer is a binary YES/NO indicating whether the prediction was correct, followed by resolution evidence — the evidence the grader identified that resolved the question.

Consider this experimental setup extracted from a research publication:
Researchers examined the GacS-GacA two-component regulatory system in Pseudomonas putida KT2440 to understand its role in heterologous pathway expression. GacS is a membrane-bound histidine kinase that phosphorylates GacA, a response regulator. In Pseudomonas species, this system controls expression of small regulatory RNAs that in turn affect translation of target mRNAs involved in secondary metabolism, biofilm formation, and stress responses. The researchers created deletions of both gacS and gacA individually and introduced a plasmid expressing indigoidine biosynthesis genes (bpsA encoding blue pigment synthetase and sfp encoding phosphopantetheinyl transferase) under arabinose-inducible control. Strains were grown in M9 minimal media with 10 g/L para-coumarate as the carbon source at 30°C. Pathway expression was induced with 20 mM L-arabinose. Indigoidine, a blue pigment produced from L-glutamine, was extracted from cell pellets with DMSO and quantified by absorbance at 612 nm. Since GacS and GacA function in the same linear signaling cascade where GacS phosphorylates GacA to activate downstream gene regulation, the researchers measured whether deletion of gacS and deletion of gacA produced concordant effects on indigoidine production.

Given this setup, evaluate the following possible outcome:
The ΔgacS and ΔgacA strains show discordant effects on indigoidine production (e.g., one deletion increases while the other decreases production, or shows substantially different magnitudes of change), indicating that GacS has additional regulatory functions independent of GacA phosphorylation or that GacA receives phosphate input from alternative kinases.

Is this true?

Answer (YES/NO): NO